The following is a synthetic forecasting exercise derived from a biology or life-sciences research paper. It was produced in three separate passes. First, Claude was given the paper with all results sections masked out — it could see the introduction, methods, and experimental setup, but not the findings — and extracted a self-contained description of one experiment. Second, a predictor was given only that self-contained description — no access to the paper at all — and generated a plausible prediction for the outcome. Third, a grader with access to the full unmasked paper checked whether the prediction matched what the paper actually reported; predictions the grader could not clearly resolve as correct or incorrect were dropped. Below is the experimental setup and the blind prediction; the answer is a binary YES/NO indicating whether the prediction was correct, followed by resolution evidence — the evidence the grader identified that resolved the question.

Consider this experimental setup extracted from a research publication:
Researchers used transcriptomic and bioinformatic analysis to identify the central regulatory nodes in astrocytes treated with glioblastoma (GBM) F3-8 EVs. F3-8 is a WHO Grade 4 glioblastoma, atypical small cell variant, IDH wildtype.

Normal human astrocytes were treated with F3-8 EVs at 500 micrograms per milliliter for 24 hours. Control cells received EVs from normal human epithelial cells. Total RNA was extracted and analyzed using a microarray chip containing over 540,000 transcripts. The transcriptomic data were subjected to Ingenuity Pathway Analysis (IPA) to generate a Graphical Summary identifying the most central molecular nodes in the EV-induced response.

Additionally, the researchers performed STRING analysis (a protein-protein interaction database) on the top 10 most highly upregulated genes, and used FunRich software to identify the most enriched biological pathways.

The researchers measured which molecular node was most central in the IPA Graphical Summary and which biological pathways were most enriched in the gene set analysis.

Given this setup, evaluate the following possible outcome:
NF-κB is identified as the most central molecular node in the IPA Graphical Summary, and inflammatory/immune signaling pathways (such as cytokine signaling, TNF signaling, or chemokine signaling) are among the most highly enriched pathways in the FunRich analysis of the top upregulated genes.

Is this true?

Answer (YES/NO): NO